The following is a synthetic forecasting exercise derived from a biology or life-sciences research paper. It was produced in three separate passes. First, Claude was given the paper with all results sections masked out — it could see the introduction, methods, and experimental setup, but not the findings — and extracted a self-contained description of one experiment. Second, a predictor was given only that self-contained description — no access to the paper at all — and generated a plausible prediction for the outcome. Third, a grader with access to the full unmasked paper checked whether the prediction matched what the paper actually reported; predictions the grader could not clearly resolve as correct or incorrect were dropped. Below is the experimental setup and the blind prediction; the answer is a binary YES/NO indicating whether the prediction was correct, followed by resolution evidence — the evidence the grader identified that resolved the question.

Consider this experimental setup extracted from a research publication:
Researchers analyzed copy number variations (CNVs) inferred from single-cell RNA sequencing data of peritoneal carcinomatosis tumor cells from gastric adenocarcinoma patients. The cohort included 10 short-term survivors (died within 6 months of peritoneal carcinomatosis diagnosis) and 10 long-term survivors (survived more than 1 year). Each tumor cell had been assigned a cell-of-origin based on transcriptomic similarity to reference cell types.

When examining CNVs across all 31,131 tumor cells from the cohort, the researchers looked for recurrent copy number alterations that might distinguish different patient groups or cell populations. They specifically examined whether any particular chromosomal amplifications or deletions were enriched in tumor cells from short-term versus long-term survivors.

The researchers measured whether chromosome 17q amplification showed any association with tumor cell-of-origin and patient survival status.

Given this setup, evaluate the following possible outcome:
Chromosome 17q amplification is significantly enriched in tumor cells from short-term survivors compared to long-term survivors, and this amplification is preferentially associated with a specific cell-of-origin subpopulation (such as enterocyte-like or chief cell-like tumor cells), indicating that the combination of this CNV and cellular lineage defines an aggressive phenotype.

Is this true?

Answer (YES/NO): NO